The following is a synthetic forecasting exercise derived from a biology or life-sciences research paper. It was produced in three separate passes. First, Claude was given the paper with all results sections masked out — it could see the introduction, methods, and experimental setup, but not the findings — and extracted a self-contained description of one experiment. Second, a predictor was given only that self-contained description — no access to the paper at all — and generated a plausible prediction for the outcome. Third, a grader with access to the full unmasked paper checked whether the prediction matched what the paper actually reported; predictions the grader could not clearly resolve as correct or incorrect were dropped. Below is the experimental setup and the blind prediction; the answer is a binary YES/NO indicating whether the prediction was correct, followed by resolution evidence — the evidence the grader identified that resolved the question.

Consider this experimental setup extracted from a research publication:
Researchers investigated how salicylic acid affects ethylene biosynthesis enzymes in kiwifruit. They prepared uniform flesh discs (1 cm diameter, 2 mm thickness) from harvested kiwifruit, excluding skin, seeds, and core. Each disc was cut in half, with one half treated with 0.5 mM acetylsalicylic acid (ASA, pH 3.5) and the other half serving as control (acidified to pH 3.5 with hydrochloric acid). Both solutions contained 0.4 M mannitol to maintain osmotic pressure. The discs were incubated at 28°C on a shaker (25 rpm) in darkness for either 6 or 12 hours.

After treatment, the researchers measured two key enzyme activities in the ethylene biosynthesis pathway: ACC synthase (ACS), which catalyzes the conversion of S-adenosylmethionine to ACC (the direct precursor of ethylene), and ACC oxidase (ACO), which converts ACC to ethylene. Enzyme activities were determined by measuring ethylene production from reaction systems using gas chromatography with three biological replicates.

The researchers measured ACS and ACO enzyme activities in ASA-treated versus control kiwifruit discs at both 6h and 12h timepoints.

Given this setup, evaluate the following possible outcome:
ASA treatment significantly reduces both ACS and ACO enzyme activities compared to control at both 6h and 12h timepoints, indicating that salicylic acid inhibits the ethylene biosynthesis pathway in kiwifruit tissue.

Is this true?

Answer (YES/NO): YES